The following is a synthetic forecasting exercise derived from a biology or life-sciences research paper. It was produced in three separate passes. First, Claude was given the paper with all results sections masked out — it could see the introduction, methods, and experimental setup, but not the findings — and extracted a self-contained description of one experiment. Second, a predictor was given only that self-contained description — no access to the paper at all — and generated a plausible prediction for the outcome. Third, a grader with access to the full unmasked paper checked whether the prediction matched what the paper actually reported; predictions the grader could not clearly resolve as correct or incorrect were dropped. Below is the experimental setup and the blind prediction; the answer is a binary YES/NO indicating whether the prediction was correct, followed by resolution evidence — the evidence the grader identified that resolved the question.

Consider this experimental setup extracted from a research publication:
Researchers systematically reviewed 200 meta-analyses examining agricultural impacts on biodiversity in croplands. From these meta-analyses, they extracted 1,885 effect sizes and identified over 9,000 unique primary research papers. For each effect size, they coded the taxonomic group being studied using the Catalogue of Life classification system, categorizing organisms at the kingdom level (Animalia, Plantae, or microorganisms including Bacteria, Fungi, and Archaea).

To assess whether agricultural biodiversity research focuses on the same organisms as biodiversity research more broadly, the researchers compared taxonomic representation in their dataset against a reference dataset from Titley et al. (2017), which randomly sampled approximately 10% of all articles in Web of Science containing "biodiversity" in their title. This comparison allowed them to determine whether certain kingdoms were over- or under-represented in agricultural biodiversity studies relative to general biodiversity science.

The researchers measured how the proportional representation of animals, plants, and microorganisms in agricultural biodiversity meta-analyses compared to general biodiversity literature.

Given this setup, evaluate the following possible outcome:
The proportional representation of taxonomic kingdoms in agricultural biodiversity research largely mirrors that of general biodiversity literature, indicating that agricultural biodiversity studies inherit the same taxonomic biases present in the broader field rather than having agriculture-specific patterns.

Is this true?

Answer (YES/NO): NO